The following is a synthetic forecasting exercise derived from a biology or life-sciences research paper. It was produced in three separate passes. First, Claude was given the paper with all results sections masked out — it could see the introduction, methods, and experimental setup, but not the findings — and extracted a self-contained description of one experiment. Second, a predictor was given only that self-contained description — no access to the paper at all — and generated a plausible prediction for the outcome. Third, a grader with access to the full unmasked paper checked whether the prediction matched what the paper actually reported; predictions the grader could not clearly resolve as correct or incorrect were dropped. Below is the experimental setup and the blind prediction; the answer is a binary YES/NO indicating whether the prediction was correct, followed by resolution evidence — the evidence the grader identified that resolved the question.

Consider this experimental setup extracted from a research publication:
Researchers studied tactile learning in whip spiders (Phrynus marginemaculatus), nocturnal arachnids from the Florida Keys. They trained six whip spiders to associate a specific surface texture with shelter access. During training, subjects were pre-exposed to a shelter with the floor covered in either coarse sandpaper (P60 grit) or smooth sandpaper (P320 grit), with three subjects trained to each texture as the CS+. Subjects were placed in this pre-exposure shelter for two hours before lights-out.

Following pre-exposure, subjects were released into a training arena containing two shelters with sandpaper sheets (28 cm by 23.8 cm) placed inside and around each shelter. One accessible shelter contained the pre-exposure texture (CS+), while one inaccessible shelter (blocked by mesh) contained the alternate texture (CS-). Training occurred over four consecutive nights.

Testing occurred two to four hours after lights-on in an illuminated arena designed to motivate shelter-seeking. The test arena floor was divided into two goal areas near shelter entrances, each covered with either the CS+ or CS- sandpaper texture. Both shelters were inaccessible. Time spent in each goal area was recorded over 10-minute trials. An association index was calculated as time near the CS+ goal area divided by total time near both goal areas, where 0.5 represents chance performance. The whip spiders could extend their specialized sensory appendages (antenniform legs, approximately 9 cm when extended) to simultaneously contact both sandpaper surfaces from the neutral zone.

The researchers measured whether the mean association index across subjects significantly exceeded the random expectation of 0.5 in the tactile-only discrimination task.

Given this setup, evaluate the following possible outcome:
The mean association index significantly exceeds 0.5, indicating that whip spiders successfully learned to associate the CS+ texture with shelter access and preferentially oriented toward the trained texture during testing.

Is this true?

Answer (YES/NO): YES